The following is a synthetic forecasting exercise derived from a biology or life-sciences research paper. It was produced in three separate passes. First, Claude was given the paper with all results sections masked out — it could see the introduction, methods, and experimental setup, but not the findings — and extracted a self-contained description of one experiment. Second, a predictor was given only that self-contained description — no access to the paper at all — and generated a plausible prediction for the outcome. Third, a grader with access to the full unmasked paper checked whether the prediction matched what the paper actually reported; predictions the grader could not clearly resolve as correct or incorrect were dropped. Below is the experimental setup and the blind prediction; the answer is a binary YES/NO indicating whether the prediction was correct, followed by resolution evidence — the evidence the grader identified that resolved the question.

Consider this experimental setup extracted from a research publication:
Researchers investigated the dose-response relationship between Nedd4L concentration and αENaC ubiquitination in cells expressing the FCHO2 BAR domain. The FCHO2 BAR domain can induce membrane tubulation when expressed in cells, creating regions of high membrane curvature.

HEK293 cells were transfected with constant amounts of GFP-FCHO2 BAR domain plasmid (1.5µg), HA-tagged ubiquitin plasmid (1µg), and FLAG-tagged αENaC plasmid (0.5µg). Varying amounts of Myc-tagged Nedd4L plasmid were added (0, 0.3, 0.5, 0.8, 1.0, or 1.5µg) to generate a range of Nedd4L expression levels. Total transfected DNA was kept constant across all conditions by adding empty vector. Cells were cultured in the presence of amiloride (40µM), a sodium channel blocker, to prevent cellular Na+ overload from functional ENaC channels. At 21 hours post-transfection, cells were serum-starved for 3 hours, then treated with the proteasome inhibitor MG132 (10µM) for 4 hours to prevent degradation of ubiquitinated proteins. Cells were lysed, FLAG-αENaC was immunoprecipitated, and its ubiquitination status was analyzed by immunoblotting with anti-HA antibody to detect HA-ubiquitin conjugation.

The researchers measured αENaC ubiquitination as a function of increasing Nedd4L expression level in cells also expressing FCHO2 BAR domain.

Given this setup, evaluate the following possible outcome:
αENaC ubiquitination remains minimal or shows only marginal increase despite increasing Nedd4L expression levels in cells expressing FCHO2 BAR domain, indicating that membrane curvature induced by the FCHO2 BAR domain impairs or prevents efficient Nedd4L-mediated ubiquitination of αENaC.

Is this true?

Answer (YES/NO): NO